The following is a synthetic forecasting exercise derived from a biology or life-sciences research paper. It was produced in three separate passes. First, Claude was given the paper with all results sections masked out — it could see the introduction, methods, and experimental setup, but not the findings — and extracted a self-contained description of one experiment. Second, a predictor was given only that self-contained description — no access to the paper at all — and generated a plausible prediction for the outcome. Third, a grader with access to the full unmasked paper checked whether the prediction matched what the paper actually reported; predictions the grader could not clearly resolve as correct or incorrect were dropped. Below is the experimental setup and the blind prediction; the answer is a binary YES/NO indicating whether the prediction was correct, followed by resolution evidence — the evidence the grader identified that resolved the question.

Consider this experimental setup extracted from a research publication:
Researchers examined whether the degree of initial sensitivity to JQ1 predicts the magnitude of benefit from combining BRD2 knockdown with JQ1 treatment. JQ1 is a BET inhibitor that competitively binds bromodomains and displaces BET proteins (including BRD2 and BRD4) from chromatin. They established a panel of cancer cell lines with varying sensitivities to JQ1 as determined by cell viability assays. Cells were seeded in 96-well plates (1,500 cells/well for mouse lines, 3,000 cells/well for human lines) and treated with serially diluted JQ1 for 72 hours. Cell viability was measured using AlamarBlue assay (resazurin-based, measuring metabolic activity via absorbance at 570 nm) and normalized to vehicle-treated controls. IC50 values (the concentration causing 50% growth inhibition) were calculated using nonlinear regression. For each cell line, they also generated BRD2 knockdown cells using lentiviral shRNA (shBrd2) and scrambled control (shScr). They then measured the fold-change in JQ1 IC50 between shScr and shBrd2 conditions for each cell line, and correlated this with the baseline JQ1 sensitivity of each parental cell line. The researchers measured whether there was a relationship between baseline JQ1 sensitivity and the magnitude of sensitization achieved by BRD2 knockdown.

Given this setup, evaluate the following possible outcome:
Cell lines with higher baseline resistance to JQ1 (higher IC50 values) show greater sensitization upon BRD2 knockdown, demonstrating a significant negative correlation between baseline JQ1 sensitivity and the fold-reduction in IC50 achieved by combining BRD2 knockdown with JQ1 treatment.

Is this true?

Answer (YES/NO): YES